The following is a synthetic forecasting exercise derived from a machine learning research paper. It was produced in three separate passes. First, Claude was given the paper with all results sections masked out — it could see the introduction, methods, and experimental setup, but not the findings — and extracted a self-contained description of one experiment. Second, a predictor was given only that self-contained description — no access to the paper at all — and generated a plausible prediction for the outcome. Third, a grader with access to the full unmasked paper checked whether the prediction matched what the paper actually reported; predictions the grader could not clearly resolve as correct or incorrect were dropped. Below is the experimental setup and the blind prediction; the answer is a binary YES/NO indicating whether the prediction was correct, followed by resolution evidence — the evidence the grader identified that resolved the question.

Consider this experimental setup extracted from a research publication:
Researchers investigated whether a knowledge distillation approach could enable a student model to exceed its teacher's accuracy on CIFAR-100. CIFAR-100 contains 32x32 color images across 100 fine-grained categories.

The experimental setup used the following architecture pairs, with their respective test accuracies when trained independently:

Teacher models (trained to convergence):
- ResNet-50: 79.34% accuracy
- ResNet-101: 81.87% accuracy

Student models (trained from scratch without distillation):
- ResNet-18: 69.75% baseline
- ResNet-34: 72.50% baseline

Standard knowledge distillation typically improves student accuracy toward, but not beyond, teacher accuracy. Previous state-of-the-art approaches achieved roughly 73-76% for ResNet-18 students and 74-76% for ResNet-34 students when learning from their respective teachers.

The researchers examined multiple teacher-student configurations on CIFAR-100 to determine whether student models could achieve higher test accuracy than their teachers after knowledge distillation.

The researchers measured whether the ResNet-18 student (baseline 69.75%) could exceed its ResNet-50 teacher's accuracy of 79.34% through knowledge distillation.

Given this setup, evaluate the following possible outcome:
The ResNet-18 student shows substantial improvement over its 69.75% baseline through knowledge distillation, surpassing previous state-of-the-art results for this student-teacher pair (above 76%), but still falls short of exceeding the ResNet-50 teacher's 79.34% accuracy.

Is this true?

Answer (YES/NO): NO